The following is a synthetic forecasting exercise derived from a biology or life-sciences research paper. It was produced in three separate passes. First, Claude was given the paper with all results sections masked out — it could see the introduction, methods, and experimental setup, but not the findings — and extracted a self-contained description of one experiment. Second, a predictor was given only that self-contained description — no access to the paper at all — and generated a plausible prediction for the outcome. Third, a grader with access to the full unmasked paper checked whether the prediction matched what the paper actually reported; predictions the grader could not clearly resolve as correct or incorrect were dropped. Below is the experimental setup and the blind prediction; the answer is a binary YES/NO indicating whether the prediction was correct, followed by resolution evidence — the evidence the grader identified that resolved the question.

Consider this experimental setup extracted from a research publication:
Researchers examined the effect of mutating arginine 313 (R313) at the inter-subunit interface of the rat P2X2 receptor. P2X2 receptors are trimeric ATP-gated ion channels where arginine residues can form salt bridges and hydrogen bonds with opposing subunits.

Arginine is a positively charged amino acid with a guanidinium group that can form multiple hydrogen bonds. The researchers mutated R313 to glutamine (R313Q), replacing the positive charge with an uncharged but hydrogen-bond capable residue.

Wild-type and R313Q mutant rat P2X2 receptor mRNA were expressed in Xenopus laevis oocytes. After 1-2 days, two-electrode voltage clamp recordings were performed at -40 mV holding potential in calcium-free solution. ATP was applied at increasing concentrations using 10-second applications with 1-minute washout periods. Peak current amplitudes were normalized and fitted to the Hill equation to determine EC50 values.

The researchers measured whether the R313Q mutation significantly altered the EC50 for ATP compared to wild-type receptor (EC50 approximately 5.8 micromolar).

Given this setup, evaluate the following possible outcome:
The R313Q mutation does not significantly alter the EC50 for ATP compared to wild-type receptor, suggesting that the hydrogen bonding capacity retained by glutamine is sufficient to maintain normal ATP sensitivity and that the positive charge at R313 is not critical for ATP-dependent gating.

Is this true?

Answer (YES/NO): NO